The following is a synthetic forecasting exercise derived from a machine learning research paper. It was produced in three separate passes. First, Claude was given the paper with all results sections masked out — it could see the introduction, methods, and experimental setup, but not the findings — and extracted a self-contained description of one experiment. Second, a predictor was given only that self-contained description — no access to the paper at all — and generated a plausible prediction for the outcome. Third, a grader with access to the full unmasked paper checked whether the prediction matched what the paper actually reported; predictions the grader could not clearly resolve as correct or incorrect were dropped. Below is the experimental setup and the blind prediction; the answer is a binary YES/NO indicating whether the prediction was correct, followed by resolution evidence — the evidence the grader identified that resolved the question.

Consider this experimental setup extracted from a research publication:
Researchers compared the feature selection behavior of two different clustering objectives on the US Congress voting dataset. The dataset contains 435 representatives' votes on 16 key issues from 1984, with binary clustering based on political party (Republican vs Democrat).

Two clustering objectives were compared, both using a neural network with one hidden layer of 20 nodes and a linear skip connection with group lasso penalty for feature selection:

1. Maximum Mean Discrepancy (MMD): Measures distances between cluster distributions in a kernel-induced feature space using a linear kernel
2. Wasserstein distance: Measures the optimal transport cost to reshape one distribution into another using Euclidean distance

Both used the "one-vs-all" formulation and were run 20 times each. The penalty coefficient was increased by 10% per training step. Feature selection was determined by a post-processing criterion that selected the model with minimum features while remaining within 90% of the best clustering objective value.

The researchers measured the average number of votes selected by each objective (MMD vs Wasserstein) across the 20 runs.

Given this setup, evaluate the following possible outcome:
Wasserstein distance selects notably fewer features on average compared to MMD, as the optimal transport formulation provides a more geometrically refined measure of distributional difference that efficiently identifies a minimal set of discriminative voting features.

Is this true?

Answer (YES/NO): YES